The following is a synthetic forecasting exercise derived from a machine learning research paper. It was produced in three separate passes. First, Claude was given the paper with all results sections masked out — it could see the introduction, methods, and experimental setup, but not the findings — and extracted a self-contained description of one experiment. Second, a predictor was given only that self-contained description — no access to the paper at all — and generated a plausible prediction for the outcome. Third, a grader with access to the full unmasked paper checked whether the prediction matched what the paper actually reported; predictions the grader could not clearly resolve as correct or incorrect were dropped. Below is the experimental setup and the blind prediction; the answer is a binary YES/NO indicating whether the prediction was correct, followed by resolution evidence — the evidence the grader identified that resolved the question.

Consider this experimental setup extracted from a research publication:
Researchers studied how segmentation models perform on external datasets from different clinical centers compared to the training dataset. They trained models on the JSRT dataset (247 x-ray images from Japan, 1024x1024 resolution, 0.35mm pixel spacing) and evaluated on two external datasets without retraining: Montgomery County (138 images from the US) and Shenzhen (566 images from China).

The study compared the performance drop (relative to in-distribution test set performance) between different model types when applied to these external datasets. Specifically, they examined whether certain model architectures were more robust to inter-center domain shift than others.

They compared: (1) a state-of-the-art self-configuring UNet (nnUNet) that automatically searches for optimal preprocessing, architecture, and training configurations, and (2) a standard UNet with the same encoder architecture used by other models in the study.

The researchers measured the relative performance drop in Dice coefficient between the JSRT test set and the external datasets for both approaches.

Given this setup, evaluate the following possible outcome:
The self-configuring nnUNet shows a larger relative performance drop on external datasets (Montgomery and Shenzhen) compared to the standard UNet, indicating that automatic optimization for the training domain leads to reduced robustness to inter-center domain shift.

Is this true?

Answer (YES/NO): NO